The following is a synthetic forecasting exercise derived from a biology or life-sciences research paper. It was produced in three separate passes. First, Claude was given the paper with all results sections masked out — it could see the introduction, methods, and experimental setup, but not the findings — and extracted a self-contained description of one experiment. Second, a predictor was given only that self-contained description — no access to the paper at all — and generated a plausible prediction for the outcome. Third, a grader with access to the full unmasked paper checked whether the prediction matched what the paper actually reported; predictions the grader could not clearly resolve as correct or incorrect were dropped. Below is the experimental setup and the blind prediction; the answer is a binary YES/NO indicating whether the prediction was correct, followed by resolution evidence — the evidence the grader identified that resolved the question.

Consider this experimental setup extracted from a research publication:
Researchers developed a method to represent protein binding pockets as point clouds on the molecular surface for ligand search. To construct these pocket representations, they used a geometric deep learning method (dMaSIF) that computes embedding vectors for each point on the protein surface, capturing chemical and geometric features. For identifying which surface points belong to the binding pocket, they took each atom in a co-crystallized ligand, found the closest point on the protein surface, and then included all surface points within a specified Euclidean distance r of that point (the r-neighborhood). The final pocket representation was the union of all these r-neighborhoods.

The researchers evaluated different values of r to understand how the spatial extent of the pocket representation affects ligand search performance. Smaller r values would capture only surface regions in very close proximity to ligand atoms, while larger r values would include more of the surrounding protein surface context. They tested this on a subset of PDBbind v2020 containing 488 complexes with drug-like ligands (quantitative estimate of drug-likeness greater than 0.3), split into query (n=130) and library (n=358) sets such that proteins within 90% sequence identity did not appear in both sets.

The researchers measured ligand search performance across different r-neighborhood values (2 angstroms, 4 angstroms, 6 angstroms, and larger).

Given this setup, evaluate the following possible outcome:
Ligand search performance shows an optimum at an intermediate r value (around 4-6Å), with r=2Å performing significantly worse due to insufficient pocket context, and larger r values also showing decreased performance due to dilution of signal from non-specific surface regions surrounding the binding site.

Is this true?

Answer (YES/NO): NO